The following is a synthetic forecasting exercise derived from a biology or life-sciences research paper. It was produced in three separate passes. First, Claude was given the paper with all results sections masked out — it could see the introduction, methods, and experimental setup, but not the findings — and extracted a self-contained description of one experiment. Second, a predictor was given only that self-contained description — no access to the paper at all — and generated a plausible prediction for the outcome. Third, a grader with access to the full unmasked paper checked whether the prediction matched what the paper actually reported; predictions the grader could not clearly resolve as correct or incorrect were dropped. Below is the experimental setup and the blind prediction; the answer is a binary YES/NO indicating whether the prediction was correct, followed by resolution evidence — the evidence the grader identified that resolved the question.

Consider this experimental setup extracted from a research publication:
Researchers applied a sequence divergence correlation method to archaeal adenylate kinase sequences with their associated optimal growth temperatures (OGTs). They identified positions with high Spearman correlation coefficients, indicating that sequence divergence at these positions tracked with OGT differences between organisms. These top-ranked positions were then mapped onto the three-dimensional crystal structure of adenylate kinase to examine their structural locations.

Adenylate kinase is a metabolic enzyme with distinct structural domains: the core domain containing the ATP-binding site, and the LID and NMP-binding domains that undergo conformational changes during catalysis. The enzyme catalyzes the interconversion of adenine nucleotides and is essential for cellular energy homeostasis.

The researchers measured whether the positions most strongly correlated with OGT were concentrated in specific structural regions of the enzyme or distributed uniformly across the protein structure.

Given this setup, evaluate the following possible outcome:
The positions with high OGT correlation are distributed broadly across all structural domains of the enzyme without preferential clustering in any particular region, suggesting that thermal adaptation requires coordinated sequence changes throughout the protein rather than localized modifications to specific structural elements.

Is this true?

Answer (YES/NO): NO